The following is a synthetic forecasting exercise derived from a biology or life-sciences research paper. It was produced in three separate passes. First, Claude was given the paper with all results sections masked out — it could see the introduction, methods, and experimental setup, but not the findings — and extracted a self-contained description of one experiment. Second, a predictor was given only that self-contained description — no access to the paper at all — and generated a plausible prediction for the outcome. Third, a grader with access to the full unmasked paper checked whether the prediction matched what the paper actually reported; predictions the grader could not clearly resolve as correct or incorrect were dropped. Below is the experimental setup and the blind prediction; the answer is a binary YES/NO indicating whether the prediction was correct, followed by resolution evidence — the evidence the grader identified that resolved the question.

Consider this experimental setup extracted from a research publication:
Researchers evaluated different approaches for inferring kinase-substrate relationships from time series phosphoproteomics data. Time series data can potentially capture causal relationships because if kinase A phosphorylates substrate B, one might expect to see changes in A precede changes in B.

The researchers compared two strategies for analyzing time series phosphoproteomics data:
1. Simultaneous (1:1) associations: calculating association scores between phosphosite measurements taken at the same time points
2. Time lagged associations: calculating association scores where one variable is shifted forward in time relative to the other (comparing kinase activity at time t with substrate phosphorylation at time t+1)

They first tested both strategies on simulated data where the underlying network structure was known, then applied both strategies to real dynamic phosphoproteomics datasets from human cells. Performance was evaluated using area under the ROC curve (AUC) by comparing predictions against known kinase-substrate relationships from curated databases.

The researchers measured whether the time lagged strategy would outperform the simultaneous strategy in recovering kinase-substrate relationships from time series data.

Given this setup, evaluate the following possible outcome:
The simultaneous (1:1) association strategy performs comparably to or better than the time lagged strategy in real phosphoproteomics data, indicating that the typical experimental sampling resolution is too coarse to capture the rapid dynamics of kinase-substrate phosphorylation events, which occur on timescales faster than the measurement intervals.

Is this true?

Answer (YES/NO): YES